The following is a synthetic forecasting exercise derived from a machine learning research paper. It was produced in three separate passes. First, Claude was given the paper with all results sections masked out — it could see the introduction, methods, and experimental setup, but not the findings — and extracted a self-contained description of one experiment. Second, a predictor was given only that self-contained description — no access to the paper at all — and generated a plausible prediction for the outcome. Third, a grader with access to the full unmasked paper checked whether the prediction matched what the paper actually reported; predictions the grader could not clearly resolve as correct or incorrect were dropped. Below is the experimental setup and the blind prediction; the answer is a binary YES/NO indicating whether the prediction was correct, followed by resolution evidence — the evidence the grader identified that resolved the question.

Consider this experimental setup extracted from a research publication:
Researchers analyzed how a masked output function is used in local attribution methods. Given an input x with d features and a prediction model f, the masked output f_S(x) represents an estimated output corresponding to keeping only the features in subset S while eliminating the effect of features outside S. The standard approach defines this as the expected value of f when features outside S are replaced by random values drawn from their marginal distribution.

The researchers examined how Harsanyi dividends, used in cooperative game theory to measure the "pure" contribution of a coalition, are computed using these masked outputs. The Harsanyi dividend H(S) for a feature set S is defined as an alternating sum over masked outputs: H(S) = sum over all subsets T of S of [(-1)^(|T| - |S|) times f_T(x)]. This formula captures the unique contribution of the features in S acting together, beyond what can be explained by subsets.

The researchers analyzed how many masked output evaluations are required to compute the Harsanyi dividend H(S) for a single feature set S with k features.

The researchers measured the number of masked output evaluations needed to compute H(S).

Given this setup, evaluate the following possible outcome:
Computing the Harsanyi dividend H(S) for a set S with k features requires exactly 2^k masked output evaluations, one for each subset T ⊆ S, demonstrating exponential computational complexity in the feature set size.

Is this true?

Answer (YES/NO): YES